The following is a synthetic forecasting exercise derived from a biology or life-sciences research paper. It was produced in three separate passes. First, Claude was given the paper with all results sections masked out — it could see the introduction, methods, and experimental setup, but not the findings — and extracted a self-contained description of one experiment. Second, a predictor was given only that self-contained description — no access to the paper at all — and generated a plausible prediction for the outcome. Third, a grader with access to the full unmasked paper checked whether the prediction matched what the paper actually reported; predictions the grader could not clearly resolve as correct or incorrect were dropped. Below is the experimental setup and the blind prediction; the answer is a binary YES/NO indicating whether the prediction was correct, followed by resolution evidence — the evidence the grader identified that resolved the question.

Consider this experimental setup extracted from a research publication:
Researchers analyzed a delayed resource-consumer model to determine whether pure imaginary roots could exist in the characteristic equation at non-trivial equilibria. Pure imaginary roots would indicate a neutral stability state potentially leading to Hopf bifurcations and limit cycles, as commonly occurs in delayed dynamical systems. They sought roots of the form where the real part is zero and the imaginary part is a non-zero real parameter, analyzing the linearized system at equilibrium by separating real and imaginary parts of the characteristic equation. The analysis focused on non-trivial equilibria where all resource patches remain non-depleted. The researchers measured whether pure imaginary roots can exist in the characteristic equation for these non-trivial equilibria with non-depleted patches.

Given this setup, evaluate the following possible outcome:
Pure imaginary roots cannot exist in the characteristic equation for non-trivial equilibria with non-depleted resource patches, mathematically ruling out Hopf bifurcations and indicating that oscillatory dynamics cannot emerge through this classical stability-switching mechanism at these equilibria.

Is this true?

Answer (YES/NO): YES